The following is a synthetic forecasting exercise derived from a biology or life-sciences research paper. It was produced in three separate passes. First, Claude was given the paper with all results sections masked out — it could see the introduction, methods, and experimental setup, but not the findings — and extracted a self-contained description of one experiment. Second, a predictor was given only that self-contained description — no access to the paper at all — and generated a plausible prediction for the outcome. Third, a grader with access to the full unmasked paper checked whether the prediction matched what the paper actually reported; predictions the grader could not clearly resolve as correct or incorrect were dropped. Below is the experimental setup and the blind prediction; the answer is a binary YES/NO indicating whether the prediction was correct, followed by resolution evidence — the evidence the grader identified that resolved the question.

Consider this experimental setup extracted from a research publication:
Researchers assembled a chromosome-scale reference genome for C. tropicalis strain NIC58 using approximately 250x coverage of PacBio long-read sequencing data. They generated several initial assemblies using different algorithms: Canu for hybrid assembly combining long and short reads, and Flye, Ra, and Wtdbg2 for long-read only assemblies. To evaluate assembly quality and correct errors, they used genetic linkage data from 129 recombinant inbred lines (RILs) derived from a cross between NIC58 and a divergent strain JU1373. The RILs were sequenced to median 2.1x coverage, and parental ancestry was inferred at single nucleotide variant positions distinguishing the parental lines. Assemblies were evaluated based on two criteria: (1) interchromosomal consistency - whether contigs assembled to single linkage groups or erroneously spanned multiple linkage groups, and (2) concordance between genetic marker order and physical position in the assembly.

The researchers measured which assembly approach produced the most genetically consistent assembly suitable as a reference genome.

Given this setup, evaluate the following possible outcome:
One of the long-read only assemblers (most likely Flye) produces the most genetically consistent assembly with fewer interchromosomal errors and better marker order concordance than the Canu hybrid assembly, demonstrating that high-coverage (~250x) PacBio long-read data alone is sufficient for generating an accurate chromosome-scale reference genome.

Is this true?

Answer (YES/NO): YES